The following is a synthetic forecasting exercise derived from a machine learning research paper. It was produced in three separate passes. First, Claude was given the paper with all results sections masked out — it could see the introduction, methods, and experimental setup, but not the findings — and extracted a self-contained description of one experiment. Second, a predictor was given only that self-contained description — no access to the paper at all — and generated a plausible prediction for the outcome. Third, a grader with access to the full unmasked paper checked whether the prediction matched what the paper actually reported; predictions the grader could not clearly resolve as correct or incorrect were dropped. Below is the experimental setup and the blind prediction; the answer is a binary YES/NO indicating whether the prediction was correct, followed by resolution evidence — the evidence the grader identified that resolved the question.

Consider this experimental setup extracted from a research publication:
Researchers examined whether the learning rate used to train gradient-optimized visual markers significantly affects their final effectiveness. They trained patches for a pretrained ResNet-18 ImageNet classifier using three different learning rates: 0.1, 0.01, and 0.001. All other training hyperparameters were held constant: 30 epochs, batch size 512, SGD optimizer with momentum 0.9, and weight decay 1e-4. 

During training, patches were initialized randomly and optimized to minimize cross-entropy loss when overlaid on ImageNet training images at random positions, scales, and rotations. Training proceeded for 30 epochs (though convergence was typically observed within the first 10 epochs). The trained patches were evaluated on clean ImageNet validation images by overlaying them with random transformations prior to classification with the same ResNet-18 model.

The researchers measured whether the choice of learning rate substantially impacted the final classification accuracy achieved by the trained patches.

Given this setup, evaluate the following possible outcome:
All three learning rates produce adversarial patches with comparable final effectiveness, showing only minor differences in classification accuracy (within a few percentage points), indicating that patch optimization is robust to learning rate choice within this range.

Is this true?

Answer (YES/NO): YES